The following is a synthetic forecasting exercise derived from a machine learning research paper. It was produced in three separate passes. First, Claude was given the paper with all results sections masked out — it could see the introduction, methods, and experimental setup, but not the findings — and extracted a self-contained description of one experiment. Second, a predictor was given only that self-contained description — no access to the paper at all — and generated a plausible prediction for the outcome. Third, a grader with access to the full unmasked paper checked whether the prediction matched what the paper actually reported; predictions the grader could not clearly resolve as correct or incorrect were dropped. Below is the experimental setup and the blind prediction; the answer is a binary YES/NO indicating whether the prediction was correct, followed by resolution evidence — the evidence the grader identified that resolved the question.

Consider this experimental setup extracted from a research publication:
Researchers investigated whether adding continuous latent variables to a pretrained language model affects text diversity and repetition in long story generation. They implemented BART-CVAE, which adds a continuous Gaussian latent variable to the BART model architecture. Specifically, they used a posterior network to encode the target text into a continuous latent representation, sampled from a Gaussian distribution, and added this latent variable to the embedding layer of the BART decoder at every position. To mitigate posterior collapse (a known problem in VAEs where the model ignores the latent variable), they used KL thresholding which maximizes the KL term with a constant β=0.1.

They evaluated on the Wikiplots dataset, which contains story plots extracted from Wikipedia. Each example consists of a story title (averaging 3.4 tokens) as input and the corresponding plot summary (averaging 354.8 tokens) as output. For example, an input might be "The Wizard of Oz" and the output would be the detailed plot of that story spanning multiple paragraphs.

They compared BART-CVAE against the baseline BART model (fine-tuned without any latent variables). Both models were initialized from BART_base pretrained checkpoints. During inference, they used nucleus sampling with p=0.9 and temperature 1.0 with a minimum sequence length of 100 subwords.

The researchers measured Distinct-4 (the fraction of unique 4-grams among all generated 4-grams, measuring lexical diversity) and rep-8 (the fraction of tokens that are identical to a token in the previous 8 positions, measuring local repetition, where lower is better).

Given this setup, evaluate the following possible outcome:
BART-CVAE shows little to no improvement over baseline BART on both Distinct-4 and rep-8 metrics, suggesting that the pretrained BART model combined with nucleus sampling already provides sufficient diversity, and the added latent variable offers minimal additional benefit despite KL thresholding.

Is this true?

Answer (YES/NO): NO